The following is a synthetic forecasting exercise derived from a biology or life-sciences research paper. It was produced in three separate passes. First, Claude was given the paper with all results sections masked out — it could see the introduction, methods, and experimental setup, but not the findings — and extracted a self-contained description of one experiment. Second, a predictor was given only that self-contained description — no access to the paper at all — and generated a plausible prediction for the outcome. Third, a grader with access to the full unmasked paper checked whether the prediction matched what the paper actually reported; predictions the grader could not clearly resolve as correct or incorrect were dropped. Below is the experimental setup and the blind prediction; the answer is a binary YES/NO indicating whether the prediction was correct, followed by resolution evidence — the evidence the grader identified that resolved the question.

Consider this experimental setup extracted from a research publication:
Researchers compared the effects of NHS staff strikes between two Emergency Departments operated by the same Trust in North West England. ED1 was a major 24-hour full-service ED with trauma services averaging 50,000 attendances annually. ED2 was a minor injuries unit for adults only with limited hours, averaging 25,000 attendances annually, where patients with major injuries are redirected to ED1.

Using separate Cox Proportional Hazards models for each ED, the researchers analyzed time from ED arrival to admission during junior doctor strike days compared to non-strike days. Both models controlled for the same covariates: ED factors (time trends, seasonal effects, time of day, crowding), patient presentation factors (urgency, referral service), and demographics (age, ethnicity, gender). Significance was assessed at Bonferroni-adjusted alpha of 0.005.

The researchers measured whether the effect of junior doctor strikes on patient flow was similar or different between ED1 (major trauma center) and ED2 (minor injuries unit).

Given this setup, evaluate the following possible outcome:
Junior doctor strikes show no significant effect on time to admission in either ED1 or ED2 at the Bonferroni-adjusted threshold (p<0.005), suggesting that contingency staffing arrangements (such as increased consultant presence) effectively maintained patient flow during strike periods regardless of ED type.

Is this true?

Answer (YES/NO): NO